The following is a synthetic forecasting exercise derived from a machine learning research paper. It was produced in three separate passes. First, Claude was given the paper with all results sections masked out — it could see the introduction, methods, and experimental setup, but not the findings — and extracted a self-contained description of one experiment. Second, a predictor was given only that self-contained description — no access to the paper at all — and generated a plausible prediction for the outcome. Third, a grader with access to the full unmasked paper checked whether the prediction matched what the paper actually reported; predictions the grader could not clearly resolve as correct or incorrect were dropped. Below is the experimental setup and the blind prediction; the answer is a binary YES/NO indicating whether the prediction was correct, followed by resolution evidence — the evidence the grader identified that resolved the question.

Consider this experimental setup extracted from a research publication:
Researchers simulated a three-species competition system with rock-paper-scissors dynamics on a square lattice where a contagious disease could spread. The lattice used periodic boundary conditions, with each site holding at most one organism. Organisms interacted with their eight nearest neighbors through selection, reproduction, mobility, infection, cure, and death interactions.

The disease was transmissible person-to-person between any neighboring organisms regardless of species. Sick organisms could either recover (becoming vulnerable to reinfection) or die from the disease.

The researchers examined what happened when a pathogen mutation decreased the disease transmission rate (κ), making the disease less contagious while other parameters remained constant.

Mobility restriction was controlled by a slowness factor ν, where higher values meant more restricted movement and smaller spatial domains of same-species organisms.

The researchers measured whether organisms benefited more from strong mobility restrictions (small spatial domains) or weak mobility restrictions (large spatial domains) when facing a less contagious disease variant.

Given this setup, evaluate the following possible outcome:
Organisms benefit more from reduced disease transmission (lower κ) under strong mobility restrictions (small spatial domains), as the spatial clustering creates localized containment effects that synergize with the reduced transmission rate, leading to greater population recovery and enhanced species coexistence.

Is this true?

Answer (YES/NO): YES